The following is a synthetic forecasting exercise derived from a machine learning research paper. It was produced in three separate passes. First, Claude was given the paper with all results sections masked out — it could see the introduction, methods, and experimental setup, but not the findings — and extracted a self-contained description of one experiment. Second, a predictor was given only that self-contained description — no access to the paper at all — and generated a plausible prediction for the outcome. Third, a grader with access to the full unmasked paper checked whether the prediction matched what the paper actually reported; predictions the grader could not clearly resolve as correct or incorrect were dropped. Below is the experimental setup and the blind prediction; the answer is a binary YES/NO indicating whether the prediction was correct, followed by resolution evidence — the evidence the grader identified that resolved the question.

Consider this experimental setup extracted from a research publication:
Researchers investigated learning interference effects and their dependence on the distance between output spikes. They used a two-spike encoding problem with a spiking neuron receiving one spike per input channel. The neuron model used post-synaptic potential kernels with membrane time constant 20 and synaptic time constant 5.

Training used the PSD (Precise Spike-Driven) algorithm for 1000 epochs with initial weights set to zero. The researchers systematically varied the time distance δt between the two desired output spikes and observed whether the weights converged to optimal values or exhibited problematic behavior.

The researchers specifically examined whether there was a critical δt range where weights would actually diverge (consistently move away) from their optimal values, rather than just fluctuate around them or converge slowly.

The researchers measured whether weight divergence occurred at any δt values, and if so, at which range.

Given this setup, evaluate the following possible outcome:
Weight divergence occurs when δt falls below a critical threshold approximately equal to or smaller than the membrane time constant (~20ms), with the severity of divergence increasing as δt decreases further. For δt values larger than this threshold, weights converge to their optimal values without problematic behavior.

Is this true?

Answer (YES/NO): NO